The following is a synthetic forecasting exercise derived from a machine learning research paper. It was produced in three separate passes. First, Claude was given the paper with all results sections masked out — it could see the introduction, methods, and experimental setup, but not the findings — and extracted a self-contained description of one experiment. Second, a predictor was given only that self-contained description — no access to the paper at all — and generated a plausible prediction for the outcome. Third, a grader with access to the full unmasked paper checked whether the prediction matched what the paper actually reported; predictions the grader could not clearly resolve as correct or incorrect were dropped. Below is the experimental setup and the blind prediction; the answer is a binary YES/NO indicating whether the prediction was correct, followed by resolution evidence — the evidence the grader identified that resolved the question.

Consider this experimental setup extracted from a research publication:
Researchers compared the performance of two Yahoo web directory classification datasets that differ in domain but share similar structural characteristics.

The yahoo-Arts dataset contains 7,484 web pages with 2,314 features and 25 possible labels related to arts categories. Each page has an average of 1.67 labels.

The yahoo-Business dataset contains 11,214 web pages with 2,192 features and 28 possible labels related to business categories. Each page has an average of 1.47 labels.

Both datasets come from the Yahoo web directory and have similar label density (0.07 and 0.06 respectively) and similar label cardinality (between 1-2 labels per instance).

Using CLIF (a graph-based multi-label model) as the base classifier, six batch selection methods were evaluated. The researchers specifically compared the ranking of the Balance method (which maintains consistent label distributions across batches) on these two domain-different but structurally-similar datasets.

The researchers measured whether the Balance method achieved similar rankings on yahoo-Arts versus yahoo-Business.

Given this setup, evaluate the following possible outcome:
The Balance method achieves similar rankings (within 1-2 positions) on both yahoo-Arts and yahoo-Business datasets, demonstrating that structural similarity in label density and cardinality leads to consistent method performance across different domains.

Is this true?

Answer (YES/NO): YES